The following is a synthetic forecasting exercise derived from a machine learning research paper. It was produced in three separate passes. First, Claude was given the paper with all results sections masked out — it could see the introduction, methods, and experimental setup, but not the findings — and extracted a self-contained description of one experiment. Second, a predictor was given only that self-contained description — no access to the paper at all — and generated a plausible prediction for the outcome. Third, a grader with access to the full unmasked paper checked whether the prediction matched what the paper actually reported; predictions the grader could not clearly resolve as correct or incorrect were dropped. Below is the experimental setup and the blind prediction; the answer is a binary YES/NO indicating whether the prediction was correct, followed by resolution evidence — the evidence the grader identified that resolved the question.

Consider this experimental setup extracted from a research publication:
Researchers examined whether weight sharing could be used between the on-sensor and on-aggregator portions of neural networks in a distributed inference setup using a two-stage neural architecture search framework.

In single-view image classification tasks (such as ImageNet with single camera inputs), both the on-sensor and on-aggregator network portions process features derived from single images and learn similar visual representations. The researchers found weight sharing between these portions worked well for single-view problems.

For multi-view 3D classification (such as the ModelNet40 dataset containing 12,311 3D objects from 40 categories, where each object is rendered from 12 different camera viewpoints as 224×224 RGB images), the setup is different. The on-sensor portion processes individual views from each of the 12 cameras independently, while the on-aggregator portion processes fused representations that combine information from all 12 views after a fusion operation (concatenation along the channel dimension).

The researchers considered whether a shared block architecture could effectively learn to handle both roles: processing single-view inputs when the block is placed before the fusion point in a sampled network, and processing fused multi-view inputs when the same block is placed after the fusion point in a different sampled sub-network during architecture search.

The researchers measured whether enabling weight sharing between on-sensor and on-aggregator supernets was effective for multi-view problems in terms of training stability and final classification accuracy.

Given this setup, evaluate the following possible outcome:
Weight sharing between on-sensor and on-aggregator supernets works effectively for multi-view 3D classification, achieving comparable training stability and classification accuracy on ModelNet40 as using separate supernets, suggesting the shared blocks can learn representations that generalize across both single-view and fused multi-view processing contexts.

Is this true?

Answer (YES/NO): NO